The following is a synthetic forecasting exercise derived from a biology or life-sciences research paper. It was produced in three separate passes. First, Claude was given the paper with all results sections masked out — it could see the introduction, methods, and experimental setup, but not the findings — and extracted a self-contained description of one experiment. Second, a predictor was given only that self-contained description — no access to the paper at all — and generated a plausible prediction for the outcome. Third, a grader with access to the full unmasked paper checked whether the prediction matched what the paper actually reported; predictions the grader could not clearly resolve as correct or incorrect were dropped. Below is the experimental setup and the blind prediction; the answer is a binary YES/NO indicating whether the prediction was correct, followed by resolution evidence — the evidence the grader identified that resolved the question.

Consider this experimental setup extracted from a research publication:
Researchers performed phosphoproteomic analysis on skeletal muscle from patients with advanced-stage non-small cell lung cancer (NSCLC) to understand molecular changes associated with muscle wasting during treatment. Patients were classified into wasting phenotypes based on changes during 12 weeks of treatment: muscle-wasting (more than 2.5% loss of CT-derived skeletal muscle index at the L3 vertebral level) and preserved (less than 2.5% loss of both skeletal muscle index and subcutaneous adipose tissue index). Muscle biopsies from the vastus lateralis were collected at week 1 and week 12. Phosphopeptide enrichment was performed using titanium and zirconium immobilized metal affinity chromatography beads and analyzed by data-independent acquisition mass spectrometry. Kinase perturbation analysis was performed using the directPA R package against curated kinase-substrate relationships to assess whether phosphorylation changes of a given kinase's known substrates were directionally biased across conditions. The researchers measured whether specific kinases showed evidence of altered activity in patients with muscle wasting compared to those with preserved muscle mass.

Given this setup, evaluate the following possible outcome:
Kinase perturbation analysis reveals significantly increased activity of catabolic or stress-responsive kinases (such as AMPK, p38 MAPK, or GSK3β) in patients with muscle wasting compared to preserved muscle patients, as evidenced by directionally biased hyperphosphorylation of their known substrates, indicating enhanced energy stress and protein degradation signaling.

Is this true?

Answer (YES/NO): NO